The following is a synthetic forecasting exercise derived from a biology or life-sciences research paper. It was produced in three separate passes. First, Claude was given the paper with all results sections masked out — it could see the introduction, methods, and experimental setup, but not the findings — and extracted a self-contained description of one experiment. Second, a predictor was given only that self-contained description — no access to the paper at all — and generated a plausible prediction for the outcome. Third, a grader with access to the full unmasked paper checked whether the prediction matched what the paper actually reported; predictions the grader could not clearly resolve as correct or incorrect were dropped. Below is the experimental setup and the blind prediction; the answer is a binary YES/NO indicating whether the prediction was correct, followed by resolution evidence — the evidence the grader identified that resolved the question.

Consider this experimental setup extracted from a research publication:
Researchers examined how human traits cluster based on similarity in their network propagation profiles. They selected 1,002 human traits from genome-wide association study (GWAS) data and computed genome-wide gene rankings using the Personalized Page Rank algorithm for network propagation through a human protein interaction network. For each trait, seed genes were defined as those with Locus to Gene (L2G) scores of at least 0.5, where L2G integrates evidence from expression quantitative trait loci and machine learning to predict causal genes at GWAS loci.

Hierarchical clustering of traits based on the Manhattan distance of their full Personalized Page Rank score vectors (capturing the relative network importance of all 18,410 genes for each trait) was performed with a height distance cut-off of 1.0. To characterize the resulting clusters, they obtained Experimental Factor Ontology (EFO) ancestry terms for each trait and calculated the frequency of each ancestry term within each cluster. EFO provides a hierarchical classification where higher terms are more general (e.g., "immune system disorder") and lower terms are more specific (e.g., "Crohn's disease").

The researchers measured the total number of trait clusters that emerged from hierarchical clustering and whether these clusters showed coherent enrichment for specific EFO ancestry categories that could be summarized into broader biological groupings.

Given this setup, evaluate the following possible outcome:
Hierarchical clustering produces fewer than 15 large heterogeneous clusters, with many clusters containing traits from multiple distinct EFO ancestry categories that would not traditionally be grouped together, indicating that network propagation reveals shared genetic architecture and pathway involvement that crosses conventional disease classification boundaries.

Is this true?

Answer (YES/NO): NO